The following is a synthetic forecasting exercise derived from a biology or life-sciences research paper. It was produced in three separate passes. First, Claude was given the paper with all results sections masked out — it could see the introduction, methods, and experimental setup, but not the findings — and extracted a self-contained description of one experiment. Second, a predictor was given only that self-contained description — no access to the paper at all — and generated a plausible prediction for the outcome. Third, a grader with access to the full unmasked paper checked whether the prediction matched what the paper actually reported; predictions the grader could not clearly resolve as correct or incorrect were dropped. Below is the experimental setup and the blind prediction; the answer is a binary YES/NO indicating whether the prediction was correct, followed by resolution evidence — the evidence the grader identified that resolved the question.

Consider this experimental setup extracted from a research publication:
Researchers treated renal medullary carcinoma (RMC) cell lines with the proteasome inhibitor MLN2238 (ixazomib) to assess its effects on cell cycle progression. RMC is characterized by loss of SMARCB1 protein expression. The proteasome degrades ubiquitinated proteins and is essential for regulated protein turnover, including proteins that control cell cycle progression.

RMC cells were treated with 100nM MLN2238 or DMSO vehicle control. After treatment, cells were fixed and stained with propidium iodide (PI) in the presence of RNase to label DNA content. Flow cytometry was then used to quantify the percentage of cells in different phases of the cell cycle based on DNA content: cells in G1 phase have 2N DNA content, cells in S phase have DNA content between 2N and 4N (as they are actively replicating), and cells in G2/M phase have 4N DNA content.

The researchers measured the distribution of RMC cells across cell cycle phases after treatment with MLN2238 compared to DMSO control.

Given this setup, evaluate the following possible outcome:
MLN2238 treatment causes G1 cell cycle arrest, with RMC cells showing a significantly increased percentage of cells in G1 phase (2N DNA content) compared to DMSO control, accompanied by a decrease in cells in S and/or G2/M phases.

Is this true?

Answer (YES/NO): NO